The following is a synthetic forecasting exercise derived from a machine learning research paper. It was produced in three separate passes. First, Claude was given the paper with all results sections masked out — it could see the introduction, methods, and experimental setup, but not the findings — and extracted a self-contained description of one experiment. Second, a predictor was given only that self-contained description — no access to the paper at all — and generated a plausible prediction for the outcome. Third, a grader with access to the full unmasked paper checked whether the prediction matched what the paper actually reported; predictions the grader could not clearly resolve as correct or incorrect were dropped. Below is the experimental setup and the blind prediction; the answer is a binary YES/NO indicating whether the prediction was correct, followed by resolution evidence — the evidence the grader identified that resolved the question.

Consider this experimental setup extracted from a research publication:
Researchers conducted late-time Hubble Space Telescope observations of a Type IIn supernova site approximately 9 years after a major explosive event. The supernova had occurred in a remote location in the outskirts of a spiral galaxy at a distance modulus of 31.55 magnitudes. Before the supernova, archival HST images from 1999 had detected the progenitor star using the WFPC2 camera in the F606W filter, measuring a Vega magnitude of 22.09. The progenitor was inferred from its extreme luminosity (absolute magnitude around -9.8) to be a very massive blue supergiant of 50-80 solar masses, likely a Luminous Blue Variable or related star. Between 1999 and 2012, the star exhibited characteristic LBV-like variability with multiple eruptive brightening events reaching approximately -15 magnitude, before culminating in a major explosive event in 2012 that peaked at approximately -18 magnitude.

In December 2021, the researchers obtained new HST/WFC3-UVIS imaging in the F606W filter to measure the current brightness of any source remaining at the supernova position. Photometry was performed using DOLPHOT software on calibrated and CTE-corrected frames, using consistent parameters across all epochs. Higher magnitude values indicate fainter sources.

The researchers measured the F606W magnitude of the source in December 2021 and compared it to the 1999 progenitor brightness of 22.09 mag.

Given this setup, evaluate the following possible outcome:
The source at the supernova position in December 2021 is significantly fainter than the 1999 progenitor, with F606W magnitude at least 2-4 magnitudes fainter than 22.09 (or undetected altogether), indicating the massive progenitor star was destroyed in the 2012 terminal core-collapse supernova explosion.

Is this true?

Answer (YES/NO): NO